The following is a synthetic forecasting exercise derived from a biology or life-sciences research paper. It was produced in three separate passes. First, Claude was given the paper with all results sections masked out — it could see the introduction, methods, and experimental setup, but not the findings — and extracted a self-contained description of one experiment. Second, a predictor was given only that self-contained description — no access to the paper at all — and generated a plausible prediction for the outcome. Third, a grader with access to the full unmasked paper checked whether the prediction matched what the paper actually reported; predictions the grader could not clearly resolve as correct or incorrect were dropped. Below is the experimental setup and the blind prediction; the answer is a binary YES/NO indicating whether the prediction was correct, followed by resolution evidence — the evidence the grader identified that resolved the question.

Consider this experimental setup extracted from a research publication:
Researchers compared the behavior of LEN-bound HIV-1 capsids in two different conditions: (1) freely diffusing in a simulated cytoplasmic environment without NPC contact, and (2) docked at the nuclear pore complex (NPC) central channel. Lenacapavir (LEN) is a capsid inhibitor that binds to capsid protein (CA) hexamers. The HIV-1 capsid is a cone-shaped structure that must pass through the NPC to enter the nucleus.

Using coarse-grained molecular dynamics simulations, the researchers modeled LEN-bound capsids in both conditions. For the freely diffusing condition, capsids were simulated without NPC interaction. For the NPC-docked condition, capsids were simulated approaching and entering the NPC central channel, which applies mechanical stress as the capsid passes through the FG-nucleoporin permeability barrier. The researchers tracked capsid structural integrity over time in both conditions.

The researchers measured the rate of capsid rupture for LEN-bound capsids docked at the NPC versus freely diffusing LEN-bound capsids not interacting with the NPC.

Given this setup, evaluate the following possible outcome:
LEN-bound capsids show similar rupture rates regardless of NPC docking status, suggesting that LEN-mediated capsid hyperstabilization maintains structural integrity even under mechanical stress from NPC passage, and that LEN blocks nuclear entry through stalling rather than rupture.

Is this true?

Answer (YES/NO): NO